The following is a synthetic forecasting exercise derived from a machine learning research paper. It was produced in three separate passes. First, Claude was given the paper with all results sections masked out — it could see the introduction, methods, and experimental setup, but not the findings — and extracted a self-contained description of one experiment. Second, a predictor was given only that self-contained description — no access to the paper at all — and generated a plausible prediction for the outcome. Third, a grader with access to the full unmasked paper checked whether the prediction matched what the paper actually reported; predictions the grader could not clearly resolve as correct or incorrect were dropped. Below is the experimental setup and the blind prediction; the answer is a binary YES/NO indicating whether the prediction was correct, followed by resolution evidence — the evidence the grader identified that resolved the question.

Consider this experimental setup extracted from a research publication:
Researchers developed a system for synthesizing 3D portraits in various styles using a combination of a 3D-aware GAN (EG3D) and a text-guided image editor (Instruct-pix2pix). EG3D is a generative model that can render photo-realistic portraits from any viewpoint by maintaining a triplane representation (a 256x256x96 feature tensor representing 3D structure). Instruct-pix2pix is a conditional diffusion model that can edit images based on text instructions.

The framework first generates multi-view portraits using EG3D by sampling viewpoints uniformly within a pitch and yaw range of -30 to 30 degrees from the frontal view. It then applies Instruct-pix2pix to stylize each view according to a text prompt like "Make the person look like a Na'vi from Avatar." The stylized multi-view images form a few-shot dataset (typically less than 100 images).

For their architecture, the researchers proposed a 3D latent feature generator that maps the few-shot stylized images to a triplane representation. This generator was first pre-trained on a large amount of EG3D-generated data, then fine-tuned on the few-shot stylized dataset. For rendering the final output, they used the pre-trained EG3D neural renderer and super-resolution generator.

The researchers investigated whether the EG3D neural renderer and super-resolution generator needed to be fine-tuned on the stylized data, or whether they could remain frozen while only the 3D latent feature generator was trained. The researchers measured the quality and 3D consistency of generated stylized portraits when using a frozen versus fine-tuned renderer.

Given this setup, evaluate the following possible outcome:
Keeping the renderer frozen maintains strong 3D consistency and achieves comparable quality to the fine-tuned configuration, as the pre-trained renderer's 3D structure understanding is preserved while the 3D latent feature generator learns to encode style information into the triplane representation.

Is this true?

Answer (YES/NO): NO